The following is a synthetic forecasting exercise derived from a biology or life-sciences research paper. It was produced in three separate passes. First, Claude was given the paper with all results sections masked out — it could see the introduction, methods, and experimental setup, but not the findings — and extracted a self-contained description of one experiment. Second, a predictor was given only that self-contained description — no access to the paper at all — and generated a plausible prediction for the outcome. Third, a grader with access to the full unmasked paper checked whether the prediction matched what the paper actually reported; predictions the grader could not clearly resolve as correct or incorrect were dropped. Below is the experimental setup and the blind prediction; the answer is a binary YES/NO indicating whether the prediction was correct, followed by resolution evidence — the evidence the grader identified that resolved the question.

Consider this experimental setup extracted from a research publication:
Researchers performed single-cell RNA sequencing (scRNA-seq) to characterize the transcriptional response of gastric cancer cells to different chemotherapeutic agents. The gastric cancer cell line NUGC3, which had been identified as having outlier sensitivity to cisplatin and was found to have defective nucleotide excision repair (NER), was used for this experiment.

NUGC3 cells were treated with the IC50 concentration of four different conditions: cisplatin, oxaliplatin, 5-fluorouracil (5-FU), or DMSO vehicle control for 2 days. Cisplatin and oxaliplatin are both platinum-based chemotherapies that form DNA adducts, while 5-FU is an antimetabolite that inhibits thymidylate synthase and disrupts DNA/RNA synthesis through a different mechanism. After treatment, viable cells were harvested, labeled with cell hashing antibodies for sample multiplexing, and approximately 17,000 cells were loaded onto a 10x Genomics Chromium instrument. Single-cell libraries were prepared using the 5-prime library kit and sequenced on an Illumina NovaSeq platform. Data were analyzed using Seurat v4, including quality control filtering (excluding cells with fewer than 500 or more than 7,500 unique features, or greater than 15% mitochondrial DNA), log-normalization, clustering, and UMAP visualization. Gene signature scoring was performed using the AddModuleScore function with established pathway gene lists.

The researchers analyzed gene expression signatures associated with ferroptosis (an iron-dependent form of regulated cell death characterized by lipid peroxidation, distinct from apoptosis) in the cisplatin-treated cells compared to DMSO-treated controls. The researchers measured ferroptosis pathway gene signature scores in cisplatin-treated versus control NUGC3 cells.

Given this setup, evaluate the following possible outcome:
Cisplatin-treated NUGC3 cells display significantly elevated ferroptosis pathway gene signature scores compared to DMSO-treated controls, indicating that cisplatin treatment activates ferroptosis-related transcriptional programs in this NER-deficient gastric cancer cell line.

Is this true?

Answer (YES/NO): YES